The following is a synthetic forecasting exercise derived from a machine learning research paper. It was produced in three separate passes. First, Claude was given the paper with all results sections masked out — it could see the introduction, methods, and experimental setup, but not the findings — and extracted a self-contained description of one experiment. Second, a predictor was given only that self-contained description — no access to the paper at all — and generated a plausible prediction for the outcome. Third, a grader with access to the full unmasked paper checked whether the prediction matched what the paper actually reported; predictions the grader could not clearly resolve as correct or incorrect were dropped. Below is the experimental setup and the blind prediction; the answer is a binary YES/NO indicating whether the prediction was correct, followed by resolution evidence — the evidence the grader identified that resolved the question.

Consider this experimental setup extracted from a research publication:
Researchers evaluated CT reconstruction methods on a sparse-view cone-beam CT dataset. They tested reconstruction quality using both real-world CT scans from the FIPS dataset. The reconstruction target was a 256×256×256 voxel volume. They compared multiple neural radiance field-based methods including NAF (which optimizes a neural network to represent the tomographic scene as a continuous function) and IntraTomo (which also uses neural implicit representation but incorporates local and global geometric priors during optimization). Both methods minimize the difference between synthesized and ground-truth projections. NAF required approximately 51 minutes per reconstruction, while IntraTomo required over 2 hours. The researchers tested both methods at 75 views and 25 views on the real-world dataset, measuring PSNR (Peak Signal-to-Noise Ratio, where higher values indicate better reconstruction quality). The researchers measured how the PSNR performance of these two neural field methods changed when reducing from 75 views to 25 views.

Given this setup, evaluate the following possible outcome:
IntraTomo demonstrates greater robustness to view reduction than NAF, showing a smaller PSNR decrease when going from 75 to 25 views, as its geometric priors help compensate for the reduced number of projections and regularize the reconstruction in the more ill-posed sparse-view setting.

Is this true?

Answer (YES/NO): YES